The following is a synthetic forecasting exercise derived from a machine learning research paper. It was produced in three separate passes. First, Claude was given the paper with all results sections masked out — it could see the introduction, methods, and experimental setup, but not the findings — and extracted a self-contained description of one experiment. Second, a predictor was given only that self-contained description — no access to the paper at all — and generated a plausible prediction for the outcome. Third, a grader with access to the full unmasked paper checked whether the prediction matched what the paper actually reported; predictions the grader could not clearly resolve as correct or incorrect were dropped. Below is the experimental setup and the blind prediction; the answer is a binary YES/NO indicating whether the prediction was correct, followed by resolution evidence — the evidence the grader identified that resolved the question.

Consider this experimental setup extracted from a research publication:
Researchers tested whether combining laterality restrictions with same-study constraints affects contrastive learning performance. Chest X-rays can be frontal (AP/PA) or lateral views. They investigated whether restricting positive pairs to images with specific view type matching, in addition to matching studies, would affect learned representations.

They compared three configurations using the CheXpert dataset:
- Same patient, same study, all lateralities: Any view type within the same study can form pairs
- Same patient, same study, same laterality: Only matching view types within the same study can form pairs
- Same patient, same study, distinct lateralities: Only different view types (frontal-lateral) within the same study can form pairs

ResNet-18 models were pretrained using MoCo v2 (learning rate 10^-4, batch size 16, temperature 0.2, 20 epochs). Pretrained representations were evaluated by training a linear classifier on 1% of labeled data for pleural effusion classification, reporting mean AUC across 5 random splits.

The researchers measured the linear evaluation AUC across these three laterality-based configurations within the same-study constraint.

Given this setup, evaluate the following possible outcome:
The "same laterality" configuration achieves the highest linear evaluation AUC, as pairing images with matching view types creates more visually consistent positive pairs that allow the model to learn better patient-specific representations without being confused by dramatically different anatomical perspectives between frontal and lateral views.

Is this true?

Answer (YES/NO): NO